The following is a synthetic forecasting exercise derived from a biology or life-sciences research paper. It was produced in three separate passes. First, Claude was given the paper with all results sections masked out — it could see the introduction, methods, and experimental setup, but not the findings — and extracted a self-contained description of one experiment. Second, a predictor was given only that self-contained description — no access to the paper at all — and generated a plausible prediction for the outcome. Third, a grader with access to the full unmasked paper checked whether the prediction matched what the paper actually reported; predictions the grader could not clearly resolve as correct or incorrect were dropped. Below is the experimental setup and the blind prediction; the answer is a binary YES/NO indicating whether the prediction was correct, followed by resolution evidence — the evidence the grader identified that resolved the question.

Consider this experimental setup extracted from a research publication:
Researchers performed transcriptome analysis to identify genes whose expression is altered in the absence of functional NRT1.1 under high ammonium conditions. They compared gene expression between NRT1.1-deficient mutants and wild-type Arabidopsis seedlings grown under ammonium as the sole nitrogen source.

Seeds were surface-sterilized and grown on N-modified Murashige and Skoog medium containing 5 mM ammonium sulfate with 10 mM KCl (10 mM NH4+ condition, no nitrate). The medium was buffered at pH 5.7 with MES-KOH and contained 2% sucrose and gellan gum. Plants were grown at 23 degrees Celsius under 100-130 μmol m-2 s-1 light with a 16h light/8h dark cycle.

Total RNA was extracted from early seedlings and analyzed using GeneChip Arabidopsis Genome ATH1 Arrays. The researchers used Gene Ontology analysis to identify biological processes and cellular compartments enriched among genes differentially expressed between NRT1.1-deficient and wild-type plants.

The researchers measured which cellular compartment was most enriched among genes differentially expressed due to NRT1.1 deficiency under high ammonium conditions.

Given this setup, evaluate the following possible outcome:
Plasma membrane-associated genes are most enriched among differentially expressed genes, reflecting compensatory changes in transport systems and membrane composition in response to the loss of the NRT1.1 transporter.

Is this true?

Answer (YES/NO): NO